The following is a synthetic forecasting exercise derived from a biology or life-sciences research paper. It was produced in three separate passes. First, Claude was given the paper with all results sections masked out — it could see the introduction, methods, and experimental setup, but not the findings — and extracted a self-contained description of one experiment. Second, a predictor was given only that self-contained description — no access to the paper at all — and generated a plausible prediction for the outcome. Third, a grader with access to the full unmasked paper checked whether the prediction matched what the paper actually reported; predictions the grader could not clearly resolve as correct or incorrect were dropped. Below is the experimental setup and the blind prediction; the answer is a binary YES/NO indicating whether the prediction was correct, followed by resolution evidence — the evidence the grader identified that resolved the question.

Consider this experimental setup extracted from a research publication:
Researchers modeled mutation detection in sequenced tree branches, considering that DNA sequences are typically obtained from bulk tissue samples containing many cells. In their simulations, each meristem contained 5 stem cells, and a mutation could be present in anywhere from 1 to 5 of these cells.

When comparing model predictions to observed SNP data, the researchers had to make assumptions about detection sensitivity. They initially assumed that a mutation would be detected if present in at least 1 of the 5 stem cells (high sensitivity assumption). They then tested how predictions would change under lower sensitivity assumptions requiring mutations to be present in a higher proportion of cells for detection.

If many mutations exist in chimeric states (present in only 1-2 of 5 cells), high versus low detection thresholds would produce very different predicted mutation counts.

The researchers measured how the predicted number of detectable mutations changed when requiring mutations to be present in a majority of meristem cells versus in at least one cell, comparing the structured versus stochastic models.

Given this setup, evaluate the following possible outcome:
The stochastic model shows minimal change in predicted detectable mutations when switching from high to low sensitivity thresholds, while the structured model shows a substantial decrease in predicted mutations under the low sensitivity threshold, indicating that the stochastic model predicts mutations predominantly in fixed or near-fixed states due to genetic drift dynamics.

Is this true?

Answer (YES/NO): YES